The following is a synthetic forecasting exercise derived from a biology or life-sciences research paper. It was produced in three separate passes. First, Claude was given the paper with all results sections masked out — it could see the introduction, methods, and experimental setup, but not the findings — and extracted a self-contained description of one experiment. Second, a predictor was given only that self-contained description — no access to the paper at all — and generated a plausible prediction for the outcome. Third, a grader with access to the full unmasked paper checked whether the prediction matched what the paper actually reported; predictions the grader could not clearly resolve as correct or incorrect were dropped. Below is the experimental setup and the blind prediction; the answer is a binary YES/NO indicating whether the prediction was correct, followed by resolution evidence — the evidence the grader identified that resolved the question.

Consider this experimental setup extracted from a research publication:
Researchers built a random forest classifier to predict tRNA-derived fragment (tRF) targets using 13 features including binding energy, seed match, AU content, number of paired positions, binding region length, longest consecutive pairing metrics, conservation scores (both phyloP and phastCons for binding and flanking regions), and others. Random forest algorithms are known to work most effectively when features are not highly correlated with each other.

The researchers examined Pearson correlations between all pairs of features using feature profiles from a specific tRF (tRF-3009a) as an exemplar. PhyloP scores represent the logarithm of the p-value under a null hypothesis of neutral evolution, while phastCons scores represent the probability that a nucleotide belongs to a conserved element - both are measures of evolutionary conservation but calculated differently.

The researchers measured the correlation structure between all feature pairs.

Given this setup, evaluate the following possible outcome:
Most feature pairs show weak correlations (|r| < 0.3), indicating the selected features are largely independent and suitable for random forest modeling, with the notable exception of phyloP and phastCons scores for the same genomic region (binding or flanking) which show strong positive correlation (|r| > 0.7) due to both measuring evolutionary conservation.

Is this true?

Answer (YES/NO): NO